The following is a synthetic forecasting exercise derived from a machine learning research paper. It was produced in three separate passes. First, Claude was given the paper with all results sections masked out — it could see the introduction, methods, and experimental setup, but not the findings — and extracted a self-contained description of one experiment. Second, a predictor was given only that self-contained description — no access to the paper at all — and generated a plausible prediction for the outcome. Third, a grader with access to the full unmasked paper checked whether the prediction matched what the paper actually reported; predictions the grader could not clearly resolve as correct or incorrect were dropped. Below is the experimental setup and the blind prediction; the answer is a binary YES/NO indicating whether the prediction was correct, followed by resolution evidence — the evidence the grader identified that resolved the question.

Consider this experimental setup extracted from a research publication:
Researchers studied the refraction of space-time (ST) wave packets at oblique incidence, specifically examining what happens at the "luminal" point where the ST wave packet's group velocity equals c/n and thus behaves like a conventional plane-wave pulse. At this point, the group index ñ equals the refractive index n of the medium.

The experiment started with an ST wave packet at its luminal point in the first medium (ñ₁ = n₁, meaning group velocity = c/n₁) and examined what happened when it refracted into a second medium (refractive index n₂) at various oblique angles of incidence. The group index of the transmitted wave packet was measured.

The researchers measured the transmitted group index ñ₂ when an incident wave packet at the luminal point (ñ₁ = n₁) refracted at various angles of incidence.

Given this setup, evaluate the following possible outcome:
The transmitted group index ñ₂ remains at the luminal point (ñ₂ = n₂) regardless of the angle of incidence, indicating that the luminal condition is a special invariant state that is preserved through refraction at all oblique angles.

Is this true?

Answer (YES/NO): YES